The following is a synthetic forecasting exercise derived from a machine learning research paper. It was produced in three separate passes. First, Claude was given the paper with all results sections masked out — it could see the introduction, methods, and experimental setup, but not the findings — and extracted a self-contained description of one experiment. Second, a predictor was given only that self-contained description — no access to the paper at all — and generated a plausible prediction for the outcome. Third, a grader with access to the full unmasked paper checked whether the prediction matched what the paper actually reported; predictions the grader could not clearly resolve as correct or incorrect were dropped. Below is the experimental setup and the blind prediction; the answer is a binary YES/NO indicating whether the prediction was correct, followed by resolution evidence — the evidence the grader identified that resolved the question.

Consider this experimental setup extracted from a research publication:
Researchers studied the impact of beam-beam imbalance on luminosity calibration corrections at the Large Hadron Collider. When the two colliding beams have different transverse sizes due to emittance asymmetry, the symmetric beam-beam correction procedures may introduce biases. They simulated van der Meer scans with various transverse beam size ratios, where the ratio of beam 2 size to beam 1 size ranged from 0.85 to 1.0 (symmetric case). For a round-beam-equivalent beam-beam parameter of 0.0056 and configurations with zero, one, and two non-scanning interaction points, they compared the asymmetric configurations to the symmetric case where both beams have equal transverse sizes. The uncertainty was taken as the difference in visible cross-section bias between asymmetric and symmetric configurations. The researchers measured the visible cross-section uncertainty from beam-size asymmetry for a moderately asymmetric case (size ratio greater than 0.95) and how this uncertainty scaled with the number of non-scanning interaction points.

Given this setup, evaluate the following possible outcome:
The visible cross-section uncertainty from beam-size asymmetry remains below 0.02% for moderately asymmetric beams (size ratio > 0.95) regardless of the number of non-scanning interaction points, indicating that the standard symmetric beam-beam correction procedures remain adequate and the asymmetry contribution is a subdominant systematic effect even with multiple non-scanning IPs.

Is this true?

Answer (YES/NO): YES